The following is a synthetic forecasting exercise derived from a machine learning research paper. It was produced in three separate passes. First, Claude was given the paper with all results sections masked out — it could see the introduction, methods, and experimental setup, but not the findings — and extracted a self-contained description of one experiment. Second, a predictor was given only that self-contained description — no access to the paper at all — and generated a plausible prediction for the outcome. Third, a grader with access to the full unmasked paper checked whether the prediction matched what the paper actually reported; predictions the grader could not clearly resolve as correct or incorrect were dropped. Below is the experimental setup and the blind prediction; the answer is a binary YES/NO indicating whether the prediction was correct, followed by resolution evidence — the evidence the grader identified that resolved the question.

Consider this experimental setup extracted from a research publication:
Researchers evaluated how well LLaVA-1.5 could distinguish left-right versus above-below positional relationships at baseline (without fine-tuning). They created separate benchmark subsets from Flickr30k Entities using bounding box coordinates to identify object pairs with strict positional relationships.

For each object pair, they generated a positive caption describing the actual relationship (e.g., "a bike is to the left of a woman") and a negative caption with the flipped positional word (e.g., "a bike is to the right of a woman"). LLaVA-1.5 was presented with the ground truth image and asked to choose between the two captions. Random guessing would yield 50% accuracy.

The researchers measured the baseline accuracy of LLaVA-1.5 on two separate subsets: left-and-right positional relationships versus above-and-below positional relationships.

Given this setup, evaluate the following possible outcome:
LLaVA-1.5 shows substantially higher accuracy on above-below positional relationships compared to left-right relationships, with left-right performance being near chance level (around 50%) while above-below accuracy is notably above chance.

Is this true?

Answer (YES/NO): NO